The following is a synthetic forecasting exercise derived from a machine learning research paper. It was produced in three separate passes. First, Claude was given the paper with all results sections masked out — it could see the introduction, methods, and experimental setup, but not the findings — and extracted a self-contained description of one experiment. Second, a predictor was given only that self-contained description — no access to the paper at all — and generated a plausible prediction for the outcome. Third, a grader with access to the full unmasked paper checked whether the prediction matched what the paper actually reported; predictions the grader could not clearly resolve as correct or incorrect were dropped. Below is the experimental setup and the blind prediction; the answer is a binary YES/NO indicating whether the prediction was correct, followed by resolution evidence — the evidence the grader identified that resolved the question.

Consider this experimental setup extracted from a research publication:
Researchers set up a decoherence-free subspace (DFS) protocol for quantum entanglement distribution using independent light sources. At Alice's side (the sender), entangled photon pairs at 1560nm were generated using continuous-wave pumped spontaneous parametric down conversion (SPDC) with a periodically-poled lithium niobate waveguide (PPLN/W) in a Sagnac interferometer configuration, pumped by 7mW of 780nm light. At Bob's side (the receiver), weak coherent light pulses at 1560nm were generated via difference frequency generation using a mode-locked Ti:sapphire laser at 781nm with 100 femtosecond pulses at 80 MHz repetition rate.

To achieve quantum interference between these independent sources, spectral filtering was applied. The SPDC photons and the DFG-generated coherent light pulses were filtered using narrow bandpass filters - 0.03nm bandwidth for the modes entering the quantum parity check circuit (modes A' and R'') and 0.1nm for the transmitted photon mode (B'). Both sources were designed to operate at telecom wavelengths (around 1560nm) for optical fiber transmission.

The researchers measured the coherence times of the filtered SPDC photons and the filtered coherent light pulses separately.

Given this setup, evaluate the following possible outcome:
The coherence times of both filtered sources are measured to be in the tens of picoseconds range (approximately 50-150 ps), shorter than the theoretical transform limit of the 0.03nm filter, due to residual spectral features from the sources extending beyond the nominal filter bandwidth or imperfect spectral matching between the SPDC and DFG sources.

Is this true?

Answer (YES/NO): NO